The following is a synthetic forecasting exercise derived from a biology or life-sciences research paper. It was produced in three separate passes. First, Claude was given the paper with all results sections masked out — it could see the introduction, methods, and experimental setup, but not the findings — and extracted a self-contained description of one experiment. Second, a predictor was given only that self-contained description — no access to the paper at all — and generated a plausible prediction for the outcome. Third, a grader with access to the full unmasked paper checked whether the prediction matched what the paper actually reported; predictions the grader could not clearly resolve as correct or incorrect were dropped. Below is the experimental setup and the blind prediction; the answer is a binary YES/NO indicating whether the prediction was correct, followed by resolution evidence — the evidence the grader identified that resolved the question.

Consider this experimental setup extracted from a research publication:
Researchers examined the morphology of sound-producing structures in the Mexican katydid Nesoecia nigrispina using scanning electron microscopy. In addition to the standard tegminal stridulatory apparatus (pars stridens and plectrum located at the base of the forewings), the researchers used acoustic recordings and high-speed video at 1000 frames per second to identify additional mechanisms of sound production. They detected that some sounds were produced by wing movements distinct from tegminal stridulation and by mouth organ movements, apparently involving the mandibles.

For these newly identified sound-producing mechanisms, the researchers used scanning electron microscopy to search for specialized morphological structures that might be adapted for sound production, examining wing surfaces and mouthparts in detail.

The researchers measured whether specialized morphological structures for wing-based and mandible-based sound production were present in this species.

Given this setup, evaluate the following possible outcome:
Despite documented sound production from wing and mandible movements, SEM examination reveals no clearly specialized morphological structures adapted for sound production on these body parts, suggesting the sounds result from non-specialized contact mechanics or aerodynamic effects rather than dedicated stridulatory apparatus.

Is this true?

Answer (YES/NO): YES